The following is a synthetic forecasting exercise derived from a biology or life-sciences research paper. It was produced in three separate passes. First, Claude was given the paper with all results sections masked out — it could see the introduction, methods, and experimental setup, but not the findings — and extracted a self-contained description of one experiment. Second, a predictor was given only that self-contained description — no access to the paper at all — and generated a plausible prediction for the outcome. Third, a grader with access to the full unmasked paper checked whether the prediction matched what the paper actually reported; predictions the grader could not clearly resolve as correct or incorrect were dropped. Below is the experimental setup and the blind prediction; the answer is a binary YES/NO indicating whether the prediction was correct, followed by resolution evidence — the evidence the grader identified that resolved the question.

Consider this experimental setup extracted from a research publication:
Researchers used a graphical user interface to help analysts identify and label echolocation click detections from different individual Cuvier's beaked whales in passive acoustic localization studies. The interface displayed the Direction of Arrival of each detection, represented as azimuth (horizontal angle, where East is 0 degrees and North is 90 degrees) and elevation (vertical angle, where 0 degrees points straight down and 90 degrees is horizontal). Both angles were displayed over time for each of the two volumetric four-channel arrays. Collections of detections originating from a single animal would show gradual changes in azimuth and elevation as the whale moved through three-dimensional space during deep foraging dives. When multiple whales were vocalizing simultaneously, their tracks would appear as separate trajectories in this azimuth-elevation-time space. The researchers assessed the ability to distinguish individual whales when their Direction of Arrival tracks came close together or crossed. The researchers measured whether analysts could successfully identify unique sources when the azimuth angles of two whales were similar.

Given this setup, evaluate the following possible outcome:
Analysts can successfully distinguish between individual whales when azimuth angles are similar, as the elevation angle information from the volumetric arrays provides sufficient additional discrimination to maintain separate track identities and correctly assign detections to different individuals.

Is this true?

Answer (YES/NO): YES